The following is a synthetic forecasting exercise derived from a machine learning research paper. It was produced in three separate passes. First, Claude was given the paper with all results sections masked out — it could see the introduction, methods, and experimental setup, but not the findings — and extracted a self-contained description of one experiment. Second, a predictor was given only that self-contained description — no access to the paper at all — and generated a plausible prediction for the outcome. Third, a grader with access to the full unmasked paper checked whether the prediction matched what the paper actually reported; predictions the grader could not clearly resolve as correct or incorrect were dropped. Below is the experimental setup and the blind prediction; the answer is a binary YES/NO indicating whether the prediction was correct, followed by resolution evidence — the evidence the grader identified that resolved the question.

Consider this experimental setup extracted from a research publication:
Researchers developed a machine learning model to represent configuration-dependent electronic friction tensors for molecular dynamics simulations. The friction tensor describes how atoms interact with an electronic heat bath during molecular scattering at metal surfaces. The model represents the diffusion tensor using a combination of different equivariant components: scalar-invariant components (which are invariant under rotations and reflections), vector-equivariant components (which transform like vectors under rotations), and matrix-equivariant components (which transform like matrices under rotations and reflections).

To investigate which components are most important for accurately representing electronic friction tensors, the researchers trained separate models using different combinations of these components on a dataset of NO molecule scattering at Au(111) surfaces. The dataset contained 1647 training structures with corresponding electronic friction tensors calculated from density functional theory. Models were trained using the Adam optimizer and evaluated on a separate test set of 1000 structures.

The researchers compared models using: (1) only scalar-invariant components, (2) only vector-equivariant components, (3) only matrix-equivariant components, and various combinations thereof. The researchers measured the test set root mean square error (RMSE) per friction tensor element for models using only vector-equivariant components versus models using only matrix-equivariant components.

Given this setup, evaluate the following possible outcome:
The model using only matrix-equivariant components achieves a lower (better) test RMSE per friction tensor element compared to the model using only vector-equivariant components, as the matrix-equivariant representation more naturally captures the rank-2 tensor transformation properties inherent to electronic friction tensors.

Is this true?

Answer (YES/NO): YES